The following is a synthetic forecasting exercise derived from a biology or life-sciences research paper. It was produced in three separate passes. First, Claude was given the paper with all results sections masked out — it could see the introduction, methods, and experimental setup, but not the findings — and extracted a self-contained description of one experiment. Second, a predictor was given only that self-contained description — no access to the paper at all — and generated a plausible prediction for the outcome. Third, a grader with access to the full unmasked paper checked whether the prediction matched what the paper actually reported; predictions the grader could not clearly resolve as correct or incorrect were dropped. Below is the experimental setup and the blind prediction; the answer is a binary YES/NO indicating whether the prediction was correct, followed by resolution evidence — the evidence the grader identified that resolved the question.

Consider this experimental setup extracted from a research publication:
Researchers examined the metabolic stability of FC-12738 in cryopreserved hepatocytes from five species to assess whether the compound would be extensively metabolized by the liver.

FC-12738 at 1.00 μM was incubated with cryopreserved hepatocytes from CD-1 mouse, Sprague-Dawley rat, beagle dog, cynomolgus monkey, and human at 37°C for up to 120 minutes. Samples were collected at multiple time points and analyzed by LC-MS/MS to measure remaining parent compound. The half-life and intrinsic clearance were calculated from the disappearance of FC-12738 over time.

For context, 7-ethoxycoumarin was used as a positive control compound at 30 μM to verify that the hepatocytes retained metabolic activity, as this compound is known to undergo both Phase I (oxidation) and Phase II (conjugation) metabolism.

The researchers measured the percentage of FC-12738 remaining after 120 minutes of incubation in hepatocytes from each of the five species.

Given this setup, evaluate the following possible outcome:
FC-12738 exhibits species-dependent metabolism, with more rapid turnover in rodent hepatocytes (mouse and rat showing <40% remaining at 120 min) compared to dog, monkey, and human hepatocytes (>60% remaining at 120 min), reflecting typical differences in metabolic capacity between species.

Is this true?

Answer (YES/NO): NO